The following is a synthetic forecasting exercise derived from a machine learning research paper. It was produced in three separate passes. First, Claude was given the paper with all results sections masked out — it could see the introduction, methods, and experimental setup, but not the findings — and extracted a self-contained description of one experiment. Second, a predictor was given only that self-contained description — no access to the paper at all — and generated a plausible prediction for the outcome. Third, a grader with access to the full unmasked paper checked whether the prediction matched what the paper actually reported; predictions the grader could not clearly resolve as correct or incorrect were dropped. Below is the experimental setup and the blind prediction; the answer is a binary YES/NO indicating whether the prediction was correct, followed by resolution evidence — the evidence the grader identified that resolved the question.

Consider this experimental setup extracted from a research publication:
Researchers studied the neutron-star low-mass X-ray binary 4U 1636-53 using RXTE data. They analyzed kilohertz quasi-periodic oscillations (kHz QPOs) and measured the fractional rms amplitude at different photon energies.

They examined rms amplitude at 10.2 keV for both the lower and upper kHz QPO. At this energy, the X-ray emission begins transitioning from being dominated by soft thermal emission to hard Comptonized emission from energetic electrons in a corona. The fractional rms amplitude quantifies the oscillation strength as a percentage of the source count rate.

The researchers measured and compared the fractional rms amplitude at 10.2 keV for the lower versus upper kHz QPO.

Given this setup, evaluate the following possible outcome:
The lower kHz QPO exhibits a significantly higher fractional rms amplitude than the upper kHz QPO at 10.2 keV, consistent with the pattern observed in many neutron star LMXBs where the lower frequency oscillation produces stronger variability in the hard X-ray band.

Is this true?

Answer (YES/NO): NO